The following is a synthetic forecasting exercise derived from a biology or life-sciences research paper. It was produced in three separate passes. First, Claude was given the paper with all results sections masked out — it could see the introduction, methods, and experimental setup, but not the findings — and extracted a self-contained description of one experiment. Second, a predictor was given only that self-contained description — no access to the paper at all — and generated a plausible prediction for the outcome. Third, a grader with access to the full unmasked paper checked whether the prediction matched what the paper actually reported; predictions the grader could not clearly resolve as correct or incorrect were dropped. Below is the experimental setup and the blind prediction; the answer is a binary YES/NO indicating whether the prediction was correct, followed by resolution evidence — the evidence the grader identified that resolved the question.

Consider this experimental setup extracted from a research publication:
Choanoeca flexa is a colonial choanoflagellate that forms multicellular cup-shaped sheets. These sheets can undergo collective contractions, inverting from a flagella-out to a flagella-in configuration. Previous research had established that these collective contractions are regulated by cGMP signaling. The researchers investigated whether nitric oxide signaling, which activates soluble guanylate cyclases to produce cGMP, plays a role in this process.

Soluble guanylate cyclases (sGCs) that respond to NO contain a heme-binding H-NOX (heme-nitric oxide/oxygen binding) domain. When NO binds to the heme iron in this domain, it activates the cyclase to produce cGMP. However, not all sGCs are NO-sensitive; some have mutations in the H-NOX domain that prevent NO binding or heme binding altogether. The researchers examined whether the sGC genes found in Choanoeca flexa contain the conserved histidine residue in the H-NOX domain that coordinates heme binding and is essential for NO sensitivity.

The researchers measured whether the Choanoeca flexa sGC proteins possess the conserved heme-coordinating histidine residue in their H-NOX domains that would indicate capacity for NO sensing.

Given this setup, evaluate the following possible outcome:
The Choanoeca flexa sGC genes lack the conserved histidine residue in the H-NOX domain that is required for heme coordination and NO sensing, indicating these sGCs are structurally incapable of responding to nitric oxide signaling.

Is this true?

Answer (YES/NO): NO